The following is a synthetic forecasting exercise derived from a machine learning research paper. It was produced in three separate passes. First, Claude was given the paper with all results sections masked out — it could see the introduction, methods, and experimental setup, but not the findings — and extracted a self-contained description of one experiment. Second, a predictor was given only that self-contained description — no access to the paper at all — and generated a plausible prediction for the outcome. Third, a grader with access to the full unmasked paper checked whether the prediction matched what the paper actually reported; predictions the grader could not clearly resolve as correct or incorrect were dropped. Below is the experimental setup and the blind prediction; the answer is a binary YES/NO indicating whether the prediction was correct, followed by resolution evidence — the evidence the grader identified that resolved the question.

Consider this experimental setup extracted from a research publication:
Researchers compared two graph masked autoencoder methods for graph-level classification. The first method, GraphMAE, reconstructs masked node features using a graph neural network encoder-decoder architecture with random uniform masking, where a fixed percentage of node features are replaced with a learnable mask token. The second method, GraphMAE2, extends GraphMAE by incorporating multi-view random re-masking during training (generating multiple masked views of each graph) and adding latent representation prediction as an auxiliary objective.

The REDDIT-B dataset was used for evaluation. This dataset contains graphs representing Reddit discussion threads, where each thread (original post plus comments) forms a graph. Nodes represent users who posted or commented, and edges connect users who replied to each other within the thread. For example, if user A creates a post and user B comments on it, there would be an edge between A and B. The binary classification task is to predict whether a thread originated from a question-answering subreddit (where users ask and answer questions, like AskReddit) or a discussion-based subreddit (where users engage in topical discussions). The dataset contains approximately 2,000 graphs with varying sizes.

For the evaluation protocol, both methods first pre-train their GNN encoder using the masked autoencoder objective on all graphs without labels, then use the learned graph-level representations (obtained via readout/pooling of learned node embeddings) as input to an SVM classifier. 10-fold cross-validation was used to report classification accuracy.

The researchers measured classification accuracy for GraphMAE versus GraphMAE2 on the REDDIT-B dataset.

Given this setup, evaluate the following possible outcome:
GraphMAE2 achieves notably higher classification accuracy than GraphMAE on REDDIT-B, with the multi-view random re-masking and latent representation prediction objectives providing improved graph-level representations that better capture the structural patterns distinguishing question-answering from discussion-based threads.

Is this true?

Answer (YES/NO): NO